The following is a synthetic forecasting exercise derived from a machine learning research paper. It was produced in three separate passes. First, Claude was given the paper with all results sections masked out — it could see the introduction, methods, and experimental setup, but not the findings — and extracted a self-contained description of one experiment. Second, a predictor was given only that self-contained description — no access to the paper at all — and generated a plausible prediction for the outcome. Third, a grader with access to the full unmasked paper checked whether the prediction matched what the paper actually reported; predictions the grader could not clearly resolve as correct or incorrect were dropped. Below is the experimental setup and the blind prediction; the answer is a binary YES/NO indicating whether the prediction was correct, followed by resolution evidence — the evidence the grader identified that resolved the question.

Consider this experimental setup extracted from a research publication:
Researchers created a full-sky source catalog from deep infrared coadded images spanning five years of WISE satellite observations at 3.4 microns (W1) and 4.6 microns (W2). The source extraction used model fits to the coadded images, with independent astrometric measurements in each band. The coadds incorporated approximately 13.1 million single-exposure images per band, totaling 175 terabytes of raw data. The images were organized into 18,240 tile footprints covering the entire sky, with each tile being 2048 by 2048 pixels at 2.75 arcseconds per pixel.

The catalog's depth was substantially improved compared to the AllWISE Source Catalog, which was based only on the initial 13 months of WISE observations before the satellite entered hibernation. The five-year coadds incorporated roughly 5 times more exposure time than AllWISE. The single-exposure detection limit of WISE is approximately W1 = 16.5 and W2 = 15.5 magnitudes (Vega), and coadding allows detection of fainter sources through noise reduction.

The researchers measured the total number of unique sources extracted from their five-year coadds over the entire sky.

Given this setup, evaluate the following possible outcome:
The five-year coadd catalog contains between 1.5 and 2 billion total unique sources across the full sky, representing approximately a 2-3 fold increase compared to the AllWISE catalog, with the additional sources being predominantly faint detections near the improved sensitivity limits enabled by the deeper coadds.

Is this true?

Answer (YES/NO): NO